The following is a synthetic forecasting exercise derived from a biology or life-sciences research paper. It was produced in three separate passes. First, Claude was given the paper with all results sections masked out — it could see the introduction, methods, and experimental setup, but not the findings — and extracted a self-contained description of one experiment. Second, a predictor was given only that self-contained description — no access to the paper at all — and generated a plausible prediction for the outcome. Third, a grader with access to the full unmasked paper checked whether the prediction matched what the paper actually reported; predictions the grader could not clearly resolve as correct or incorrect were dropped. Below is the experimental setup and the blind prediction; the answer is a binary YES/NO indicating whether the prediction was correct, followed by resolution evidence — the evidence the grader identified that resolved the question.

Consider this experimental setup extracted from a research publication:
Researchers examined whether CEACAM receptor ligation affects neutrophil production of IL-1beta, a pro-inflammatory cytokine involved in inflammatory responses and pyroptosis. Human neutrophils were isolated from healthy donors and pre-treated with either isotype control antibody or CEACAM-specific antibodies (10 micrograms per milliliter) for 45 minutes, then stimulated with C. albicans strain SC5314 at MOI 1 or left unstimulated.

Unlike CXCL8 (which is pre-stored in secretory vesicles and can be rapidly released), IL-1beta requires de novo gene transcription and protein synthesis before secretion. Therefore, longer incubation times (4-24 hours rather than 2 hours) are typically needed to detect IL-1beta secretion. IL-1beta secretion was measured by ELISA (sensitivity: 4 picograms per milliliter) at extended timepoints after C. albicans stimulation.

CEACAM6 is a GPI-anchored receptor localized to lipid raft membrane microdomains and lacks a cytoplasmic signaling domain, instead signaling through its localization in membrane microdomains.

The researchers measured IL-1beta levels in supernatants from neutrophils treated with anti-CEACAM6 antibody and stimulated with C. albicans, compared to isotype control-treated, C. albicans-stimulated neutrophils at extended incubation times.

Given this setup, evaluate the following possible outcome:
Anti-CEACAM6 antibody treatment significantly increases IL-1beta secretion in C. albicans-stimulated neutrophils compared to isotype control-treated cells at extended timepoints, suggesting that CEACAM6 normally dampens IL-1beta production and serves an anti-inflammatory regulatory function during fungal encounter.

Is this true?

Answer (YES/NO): NO